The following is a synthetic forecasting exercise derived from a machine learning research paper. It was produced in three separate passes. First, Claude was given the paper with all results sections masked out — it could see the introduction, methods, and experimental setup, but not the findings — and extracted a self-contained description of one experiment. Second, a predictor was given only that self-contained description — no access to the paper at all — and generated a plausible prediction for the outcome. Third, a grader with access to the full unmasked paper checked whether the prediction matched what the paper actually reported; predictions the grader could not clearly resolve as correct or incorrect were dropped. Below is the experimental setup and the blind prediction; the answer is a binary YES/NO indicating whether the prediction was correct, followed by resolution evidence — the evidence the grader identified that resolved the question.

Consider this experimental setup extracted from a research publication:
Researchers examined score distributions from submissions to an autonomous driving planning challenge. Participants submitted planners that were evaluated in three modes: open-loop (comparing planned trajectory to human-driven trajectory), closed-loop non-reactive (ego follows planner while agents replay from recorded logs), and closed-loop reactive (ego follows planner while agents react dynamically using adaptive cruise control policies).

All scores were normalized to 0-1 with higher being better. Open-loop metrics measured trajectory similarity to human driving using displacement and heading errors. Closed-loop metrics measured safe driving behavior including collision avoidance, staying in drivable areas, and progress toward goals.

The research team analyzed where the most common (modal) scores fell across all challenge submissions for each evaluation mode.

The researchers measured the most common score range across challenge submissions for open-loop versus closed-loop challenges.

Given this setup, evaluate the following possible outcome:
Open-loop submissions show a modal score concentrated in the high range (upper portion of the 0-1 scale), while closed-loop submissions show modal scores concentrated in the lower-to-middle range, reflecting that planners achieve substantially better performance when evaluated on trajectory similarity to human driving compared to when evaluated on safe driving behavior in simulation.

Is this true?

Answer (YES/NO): YES